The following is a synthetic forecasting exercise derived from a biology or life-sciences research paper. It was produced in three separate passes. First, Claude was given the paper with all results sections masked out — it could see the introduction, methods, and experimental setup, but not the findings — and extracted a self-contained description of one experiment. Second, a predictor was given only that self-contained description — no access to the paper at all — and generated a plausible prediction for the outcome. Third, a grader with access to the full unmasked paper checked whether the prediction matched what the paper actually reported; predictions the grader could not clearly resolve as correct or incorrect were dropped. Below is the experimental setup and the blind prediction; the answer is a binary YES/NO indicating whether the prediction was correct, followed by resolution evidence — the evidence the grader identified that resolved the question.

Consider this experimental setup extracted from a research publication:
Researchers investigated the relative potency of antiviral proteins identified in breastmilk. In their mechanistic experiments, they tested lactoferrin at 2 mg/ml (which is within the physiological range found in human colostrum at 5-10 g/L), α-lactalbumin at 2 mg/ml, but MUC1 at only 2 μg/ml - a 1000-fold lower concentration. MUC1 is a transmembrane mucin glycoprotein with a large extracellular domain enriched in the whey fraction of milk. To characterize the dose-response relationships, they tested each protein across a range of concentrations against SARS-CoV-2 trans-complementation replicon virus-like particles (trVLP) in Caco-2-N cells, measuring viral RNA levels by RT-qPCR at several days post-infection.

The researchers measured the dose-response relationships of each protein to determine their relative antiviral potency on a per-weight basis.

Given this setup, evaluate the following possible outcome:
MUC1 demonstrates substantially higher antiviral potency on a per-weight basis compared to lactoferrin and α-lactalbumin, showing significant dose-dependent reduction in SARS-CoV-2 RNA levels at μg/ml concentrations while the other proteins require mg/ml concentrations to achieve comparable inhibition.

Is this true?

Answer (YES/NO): YES